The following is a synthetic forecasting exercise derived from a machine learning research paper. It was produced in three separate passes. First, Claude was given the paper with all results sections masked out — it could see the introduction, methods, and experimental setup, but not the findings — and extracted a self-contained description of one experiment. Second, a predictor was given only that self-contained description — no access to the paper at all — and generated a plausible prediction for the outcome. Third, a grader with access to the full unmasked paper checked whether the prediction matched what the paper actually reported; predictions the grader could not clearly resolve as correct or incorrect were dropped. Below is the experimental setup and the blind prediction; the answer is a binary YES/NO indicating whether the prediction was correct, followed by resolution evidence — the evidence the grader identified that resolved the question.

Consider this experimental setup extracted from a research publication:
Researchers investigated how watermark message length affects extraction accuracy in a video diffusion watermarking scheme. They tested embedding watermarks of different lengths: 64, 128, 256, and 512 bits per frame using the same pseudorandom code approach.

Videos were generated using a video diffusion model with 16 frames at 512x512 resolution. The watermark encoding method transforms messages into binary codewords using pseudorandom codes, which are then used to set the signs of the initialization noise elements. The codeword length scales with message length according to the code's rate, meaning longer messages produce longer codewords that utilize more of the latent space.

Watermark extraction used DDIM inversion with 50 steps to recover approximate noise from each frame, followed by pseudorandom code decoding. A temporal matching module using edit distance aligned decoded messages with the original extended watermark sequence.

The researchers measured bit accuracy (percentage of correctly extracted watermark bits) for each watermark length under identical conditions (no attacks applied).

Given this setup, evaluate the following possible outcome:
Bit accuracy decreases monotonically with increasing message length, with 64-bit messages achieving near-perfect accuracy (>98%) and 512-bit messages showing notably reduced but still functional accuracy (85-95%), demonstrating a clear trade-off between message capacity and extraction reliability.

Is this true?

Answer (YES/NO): NO